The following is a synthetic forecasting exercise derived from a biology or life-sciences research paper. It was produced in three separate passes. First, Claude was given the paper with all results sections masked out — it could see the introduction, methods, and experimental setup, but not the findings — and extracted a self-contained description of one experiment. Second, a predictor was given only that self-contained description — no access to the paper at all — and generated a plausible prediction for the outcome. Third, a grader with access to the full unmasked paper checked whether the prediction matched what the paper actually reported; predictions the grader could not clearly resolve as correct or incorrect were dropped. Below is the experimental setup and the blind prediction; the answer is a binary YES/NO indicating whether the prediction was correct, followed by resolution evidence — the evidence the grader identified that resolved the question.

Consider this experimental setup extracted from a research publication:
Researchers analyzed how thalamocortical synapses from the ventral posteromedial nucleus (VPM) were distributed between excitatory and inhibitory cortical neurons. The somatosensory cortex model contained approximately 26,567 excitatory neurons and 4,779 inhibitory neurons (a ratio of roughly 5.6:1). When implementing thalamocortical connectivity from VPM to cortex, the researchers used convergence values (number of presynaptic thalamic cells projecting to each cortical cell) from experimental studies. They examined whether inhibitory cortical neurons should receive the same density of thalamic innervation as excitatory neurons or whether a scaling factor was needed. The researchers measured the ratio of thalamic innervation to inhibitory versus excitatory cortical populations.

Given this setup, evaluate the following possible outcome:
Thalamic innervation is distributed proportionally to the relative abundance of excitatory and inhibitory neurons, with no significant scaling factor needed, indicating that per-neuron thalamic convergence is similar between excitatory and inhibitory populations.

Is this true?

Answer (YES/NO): NO